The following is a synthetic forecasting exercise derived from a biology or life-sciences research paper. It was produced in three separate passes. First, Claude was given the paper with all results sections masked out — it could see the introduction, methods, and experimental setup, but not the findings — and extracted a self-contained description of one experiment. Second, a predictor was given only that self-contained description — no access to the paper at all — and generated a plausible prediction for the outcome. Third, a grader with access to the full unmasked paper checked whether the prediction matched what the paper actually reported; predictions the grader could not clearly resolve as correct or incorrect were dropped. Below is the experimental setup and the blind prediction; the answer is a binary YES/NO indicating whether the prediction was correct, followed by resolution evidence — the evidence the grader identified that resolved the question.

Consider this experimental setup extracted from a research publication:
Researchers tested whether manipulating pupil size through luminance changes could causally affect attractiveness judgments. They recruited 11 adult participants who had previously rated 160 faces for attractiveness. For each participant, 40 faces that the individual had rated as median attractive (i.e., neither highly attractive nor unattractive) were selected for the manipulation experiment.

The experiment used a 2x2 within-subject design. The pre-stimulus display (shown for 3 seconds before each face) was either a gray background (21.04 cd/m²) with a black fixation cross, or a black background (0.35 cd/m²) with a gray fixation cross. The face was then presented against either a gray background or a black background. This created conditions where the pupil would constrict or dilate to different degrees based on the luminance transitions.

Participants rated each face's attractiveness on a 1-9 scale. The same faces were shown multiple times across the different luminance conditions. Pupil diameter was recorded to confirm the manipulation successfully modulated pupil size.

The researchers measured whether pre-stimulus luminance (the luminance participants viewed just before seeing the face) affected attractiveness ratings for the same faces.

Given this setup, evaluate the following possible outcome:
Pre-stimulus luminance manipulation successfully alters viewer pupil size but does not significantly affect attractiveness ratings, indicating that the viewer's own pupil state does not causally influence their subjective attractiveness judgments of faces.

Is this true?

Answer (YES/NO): NO